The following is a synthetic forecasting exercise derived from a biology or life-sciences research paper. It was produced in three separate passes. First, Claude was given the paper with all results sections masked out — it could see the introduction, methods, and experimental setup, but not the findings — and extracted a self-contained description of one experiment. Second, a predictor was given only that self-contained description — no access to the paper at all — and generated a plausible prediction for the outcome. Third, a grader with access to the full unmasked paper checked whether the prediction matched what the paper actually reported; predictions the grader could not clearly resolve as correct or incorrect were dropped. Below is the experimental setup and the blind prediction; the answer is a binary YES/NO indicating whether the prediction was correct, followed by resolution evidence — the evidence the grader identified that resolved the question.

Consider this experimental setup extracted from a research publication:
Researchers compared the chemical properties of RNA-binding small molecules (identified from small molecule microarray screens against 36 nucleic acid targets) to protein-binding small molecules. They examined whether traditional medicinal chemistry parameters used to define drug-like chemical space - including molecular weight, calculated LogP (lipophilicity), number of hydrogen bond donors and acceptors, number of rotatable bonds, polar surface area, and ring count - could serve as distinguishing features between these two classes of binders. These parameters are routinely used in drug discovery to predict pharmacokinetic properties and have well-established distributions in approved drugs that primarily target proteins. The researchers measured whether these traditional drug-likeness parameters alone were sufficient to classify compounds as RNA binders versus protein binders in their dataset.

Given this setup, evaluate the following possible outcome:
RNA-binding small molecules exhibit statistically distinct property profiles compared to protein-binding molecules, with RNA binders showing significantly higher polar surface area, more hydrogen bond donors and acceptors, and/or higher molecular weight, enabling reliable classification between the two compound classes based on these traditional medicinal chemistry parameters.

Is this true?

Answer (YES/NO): NO